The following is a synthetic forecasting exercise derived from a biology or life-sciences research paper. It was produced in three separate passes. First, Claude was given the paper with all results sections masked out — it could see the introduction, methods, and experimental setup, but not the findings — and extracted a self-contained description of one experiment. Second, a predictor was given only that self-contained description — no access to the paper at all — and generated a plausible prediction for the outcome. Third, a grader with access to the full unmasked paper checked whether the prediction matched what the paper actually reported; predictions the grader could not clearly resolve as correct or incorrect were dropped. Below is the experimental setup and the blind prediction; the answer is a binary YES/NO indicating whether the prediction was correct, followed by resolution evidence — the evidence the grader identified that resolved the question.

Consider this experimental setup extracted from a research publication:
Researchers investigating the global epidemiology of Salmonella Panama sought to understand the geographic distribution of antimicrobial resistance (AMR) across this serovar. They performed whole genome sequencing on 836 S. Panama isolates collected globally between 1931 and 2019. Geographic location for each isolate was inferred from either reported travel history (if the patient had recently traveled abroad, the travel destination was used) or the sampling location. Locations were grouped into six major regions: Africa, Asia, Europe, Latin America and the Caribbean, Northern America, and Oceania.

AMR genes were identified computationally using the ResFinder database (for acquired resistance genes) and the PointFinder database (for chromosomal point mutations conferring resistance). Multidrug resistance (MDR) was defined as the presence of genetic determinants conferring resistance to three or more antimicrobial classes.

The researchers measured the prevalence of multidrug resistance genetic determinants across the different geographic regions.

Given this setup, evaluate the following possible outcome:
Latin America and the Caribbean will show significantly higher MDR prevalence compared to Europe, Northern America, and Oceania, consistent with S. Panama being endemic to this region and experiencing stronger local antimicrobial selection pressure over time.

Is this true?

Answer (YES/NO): NO